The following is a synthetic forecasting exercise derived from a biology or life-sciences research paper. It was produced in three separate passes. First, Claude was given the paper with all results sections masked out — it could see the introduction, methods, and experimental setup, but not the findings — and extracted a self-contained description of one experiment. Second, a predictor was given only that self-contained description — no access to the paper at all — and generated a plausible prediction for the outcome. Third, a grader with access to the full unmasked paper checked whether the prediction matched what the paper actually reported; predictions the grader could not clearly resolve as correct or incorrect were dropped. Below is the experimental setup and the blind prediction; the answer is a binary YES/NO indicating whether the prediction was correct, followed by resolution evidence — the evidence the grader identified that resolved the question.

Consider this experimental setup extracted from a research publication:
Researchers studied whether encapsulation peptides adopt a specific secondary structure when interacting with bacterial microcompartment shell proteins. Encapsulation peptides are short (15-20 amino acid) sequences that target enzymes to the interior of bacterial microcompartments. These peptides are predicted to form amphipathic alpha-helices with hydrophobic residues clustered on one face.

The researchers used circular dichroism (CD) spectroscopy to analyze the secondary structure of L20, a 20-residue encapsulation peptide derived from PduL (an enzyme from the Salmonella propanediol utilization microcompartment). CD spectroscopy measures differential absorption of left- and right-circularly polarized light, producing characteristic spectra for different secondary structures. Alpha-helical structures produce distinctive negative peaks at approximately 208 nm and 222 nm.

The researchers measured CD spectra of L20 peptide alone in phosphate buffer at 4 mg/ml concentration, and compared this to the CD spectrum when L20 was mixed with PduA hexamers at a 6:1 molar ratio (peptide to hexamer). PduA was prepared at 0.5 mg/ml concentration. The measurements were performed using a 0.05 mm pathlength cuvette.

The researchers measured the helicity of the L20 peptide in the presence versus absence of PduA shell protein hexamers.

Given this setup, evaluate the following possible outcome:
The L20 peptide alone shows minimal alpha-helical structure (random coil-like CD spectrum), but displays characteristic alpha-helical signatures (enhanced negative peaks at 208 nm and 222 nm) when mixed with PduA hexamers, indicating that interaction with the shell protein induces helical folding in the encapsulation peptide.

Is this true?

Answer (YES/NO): YES